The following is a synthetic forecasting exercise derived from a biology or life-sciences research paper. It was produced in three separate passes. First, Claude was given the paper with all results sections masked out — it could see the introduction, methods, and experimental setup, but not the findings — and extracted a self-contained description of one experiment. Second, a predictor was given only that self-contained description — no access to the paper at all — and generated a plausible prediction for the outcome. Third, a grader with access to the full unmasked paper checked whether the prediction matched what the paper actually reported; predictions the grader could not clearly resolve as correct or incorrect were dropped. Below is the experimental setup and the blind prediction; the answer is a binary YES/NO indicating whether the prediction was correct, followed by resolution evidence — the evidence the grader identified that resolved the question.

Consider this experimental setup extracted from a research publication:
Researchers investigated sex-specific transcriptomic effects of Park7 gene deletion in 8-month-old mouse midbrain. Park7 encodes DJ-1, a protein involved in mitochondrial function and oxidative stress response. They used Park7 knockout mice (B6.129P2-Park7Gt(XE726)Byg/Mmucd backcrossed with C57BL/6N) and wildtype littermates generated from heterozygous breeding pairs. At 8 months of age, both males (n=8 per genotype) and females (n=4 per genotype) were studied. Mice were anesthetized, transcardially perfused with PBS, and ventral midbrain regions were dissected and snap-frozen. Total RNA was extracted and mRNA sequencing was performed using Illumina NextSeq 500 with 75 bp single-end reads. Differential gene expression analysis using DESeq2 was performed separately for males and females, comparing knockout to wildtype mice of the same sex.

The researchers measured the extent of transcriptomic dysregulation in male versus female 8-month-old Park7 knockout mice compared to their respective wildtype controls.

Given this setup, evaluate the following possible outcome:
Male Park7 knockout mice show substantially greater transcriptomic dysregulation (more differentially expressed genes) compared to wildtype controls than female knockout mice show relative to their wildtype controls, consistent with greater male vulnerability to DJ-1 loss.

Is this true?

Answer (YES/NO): YES